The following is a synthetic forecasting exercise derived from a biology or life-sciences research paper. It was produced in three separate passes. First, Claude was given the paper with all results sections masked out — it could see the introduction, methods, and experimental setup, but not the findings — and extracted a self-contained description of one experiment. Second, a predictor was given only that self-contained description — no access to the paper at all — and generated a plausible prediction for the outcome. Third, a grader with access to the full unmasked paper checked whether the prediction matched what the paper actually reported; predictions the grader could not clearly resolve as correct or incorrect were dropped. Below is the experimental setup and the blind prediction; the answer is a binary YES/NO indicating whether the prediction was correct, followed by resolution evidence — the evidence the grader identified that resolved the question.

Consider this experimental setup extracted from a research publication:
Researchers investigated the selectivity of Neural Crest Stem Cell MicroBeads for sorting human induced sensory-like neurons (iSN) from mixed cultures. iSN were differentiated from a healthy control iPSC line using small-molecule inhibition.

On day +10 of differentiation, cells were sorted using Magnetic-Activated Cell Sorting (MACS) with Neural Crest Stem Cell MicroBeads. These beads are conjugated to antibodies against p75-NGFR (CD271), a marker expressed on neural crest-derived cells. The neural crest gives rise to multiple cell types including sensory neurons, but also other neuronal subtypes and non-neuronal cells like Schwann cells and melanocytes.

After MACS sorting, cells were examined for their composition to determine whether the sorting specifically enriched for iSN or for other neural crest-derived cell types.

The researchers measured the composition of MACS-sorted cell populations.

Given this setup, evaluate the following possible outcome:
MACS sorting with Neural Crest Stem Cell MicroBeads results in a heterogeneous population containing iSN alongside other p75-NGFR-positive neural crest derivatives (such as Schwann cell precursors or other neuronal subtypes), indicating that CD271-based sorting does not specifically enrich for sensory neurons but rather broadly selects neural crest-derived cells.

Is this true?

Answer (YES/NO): YES